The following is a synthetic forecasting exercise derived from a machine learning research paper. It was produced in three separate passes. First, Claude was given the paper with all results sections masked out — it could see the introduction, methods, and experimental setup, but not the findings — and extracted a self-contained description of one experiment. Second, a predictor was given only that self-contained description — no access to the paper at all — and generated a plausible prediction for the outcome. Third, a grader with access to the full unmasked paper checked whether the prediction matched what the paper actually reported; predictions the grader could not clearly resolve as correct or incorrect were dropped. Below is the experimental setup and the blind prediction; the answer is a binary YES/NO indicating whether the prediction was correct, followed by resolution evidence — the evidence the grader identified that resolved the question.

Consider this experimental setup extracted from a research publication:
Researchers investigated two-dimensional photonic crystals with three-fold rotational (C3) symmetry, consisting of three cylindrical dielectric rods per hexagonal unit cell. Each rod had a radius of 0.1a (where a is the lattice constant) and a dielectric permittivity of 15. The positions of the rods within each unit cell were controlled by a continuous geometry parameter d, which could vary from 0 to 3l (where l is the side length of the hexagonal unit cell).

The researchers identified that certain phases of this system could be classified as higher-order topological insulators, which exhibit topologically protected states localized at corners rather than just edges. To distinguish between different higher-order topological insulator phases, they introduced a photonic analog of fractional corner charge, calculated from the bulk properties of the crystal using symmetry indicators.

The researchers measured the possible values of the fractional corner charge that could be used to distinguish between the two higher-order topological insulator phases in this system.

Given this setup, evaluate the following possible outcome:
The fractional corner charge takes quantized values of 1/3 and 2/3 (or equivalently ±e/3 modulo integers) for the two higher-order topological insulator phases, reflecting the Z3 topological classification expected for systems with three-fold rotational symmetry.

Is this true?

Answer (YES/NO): NO